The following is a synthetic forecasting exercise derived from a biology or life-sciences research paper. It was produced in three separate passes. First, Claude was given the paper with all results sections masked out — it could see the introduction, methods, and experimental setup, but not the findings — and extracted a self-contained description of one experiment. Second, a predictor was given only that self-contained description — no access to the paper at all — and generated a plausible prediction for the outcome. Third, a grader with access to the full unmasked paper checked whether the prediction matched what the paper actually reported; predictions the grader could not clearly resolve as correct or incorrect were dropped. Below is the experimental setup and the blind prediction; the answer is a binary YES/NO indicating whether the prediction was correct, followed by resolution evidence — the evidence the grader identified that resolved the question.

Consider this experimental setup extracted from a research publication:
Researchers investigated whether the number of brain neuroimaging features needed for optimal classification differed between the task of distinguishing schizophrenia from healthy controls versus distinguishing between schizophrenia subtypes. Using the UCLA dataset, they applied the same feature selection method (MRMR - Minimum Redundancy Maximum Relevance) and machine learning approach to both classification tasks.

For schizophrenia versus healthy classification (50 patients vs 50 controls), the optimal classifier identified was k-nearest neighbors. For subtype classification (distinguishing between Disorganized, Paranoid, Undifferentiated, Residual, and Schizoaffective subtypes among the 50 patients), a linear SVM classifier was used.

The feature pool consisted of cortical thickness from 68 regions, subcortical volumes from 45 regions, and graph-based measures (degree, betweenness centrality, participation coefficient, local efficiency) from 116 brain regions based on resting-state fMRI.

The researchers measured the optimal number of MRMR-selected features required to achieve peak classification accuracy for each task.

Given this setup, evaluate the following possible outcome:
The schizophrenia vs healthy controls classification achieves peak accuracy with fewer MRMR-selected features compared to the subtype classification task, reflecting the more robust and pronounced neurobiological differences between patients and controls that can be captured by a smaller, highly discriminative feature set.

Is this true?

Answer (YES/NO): YES